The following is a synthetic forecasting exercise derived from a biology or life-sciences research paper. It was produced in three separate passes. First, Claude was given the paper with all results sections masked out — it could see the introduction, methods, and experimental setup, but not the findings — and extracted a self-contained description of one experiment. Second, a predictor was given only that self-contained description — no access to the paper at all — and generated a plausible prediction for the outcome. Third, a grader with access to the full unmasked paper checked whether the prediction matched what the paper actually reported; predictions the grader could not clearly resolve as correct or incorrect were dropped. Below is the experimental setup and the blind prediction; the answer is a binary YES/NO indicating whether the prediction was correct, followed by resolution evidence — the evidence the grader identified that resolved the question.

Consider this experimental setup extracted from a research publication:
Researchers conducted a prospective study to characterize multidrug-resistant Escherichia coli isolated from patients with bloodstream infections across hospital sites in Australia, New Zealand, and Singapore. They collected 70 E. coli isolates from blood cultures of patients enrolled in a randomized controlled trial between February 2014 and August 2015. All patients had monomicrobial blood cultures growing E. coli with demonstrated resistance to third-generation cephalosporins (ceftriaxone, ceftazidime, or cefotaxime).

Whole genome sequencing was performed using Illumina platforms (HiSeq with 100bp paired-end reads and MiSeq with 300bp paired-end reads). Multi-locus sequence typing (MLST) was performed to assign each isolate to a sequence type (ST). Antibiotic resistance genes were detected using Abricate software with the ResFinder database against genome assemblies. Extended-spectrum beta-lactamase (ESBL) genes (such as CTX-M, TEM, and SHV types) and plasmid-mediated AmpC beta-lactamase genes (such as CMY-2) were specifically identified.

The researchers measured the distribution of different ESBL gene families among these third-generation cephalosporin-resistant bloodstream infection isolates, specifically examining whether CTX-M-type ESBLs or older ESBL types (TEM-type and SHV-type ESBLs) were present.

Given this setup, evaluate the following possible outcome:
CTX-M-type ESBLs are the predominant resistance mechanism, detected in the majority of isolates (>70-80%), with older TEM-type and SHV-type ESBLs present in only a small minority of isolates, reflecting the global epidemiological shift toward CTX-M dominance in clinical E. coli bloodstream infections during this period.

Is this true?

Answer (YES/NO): YES